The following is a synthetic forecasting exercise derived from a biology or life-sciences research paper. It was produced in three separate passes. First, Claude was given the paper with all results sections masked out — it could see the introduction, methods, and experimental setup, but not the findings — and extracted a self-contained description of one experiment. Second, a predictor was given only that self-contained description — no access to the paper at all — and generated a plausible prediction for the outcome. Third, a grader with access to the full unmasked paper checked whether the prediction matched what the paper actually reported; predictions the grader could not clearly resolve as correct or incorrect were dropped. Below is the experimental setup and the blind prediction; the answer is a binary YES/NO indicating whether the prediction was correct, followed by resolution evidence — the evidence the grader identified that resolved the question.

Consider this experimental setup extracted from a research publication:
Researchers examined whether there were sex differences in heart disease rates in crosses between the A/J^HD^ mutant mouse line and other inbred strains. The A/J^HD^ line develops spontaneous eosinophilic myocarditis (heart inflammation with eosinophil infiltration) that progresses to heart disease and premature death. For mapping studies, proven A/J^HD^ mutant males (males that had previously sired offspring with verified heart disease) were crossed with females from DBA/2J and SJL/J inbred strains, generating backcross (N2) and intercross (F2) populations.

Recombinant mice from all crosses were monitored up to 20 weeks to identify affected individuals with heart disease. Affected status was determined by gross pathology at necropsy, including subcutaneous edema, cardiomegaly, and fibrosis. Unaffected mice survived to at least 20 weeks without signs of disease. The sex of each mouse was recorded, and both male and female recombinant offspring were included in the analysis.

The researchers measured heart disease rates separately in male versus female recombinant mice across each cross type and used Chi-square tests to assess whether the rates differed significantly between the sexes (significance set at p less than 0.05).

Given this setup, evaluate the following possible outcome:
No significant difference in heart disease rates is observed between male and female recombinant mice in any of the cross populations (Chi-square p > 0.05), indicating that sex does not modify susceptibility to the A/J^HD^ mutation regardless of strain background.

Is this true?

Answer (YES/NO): NO